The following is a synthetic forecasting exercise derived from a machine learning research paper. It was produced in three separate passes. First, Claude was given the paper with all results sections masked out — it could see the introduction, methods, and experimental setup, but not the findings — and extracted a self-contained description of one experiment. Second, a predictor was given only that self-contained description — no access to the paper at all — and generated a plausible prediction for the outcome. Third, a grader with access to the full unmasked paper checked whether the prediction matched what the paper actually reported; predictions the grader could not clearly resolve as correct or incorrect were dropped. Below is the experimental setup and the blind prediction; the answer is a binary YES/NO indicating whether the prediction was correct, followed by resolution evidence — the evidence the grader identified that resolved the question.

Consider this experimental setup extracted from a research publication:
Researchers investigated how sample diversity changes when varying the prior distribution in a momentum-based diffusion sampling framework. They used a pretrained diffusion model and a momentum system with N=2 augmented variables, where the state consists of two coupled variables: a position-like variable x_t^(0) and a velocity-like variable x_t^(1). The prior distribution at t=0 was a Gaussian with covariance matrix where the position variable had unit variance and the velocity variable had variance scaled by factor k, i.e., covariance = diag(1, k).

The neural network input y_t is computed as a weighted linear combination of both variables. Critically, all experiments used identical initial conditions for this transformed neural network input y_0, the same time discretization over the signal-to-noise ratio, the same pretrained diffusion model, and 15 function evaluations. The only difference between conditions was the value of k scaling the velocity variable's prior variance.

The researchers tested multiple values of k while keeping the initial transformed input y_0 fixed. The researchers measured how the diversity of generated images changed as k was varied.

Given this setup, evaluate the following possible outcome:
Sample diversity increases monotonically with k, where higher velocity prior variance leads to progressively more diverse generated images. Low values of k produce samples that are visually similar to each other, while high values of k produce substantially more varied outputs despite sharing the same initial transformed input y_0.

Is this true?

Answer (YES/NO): YES